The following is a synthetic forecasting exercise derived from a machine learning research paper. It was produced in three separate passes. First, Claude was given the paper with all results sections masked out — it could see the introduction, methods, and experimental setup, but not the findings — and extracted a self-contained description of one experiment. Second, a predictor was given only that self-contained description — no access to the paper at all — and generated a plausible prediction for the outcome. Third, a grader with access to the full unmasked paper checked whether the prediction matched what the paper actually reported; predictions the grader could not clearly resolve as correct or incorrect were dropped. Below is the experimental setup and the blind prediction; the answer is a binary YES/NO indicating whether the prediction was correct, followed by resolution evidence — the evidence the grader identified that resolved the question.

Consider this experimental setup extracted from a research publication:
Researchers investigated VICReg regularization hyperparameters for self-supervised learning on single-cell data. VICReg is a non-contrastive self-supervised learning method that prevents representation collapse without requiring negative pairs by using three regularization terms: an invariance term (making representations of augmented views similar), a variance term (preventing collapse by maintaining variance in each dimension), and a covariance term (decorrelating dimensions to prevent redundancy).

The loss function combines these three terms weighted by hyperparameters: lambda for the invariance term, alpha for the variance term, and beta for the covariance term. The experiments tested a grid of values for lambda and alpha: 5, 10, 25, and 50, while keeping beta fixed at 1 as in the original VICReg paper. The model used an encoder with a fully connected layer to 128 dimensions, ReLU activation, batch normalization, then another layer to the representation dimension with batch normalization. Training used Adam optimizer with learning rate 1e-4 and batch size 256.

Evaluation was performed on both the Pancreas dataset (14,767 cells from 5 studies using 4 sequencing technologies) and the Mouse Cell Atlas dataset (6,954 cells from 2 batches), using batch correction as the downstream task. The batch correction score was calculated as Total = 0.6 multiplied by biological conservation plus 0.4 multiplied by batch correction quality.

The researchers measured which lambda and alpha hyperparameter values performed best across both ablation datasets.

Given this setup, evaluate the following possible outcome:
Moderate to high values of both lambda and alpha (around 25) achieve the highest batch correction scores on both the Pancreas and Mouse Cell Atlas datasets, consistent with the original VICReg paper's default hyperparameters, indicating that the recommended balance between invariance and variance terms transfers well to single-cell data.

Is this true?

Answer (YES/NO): NO